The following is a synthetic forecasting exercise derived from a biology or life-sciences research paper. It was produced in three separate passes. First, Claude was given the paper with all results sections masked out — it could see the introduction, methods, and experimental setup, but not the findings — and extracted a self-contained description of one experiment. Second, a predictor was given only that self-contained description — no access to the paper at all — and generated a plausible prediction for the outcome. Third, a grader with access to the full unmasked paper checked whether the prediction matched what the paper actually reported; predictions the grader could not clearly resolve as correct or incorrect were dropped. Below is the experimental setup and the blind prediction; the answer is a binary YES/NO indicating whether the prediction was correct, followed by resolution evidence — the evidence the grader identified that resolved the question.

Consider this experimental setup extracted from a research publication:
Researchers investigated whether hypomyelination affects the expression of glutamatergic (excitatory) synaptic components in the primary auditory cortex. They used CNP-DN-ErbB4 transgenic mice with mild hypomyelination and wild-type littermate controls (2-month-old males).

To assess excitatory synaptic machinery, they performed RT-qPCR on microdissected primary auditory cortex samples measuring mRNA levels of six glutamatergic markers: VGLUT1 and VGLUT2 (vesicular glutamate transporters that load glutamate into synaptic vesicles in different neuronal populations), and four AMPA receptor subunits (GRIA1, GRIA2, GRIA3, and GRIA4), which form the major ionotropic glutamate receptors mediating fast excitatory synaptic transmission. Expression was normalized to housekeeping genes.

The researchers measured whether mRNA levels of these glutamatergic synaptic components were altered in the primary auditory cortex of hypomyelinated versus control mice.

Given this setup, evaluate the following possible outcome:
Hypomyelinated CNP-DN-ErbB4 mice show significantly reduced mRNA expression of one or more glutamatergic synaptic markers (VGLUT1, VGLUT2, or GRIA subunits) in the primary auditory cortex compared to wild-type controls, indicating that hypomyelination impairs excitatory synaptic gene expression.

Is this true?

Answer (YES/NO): NO